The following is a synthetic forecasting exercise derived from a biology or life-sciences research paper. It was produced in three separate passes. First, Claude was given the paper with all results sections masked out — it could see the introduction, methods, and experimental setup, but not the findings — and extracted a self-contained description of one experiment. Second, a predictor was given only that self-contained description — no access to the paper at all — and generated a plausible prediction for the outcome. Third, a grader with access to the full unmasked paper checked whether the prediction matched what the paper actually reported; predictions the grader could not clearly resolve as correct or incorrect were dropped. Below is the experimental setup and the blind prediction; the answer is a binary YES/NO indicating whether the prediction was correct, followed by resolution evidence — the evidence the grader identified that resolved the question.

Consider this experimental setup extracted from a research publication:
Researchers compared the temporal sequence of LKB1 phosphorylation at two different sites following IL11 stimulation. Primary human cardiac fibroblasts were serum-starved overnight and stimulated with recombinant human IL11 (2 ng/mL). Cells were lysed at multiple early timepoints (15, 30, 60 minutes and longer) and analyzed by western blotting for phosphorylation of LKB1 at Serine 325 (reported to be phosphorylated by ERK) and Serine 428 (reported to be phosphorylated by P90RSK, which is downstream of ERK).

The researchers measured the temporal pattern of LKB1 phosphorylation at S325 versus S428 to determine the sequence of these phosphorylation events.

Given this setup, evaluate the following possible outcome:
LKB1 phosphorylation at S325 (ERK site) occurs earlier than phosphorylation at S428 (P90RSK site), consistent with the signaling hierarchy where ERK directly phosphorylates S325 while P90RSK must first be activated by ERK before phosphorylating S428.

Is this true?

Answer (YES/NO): YES